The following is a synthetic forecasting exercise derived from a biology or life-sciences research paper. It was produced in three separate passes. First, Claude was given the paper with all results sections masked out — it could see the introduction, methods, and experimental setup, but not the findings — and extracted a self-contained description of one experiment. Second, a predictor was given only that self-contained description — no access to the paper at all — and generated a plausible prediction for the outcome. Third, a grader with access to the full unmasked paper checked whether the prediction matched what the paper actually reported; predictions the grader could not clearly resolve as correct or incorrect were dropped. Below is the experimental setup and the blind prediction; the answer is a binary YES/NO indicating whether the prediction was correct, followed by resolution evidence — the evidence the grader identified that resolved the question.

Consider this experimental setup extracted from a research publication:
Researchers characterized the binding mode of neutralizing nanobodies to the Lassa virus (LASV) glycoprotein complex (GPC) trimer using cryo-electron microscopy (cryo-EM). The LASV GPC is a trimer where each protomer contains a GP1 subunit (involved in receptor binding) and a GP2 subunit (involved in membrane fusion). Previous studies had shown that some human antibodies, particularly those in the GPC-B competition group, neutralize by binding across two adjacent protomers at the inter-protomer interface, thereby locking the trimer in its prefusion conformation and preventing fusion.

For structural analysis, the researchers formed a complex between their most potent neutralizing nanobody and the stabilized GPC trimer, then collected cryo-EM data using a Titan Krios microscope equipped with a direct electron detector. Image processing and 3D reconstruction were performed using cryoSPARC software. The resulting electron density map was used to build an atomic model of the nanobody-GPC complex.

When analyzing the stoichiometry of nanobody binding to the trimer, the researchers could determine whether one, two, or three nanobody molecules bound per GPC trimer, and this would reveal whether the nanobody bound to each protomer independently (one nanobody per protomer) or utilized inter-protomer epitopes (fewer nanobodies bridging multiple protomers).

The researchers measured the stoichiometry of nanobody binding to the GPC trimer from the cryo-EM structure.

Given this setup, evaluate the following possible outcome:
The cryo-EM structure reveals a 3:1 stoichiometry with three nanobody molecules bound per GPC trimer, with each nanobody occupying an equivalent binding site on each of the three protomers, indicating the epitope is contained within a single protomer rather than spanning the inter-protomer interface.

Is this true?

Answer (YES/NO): NO